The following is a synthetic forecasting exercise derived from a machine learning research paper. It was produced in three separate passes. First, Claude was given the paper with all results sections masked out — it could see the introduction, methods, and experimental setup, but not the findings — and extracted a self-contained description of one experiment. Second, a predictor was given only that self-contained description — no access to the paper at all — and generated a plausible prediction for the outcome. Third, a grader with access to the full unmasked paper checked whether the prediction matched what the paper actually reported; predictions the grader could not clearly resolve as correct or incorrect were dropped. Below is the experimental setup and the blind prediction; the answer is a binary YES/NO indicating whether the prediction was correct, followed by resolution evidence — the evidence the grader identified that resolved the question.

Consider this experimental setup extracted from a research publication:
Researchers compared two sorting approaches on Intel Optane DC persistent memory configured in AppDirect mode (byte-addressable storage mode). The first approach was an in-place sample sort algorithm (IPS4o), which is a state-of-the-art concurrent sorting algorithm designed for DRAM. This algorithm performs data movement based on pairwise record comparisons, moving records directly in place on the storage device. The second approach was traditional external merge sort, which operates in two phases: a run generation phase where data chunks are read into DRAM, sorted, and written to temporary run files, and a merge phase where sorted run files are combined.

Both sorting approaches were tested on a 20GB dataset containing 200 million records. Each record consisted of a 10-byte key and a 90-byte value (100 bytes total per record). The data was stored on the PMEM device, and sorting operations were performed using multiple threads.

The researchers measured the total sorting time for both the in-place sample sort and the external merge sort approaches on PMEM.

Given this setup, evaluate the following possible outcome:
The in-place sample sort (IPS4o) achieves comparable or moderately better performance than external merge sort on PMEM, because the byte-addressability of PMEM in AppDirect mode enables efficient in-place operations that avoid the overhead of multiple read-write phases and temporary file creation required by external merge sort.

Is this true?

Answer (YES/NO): NO